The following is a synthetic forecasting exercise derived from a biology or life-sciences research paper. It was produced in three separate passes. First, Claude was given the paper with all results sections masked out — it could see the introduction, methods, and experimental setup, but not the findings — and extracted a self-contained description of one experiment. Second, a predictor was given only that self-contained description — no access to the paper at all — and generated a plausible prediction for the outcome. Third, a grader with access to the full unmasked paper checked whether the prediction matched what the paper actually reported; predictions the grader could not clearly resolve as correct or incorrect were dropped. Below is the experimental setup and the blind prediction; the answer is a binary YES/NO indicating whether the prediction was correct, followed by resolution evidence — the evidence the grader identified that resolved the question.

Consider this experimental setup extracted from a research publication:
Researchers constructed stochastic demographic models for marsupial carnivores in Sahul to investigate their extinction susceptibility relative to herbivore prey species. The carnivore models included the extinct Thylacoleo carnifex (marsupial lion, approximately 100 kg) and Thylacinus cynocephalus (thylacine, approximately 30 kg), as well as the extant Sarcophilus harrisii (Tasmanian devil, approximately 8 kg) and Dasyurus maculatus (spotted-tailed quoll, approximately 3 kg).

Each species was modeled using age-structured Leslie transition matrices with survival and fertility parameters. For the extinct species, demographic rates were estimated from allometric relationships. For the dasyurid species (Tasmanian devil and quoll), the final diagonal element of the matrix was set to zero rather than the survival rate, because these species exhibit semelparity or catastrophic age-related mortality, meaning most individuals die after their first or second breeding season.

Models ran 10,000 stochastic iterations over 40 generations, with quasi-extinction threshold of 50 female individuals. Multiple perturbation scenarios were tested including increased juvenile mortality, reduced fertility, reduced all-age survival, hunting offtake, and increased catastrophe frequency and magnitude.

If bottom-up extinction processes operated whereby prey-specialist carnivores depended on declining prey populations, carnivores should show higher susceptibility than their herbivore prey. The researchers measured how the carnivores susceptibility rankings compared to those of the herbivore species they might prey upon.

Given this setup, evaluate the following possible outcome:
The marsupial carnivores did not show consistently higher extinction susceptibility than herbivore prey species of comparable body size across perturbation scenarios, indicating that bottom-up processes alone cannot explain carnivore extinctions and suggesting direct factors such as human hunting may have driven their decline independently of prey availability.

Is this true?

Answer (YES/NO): NO